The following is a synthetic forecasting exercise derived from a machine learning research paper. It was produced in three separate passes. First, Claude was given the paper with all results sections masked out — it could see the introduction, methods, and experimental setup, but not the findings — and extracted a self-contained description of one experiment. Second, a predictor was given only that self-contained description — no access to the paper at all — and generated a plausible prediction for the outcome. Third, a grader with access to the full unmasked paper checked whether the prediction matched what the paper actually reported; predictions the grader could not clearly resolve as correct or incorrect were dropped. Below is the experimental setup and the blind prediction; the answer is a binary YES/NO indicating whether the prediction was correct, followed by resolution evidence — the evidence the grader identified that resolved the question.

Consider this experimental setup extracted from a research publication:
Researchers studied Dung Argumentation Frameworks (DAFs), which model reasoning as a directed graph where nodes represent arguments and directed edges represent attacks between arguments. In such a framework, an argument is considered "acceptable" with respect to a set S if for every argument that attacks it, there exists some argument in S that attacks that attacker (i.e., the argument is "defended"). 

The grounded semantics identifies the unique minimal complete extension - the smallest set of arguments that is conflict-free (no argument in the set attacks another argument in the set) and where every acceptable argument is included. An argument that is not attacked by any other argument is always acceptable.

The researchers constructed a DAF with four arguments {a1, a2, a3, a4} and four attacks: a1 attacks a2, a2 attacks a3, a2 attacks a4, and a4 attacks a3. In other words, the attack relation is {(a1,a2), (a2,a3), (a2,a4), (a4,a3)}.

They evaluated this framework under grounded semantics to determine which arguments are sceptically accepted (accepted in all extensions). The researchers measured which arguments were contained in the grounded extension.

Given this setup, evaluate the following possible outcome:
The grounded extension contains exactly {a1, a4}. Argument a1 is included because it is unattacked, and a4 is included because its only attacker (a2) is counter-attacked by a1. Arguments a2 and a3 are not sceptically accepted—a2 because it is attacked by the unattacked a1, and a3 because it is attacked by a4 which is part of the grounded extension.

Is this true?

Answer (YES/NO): YES